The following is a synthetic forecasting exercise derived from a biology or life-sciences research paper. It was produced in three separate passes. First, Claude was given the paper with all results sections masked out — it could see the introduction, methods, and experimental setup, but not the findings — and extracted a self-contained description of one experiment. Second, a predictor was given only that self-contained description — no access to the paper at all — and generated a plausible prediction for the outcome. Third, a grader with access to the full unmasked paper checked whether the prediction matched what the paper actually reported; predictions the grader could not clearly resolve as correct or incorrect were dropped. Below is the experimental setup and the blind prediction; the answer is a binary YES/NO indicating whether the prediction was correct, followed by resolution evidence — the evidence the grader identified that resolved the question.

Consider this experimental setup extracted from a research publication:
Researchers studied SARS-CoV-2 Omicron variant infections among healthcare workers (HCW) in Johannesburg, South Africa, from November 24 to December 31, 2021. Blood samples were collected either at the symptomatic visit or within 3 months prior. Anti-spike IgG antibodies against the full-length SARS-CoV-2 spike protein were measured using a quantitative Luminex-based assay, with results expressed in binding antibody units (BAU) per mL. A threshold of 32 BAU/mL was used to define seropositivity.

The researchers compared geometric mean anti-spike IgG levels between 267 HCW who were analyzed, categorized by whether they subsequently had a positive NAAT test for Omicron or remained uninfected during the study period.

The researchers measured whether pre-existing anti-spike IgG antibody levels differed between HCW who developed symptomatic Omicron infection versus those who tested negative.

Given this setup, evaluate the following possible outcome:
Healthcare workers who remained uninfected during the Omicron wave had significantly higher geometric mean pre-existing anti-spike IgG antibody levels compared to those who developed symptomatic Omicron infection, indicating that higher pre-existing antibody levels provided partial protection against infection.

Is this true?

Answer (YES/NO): YES